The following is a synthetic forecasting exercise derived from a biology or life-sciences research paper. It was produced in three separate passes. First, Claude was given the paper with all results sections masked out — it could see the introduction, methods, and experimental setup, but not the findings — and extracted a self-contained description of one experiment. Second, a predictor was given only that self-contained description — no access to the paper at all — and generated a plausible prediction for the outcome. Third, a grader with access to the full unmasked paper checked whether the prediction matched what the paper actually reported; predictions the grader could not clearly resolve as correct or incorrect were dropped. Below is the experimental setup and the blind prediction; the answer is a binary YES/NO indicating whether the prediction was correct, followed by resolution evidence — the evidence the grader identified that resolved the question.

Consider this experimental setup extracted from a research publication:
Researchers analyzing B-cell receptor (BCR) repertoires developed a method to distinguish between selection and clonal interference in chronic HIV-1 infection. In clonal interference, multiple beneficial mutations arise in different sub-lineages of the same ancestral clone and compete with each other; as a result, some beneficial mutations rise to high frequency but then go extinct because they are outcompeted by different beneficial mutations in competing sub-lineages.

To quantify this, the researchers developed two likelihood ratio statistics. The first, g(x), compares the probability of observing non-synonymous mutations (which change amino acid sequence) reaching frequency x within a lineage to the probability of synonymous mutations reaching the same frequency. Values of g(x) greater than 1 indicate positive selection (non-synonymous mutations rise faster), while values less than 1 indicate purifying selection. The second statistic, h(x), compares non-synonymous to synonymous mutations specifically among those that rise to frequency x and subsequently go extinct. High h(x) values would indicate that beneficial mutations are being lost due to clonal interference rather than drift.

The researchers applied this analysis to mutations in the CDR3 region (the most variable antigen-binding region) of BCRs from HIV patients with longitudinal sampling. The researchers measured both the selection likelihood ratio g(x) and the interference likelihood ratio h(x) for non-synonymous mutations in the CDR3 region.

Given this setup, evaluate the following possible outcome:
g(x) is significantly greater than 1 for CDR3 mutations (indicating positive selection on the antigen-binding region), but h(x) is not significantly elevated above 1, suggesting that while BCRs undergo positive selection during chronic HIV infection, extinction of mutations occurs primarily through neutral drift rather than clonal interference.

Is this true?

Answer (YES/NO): NO